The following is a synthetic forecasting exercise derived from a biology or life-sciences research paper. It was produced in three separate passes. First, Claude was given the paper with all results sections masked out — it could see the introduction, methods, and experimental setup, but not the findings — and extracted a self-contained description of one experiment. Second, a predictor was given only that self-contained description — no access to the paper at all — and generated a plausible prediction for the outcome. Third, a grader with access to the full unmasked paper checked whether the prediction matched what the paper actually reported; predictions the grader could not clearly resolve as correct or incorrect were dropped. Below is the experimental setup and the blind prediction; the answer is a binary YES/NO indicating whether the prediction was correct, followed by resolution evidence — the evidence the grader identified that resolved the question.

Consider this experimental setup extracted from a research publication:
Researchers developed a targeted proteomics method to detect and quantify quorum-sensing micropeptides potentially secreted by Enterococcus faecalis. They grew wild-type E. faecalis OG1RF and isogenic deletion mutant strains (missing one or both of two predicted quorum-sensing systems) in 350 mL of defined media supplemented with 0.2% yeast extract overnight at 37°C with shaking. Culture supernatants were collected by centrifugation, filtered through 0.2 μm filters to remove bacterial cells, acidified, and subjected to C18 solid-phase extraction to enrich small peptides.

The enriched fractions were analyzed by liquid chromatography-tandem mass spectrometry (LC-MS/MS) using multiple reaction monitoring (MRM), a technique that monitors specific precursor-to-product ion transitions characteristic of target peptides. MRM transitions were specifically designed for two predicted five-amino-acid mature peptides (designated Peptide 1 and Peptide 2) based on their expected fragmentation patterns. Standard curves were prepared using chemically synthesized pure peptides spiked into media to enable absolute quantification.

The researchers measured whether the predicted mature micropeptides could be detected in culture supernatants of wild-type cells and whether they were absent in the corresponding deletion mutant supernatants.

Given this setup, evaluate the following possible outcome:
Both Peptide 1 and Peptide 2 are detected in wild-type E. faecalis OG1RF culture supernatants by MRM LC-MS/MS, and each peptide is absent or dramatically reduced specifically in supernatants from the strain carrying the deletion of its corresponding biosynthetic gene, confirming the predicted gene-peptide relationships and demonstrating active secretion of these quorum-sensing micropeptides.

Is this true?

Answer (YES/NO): YES